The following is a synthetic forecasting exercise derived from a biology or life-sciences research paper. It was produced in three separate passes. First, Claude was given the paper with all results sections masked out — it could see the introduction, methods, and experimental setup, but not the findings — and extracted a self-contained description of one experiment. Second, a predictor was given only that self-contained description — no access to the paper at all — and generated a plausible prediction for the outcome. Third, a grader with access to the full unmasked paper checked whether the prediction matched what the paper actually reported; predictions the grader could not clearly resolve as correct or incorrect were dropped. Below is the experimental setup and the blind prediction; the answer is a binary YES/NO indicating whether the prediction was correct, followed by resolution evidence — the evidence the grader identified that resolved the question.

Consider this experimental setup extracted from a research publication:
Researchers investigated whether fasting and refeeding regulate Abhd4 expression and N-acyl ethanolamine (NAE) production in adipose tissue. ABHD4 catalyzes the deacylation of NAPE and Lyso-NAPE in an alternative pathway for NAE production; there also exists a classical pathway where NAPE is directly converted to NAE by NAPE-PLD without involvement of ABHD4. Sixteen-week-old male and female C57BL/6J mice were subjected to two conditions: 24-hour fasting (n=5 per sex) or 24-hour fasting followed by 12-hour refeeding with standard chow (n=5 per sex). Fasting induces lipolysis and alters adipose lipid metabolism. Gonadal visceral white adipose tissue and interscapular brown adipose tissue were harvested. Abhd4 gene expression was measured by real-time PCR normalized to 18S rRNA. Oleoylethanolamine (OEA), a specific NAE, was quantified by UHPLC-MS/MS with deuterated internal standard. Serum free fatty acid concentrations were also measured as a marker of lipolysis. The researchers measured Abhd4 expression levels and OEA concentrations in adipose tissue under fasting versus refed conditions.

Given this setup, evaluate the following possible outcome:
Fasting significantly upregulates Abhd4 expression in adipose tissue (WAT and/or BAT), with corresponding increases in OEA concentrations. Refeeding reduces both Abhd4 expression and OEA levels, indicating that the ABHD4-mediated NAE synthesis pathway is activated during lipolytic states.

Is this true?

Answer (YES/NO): YES